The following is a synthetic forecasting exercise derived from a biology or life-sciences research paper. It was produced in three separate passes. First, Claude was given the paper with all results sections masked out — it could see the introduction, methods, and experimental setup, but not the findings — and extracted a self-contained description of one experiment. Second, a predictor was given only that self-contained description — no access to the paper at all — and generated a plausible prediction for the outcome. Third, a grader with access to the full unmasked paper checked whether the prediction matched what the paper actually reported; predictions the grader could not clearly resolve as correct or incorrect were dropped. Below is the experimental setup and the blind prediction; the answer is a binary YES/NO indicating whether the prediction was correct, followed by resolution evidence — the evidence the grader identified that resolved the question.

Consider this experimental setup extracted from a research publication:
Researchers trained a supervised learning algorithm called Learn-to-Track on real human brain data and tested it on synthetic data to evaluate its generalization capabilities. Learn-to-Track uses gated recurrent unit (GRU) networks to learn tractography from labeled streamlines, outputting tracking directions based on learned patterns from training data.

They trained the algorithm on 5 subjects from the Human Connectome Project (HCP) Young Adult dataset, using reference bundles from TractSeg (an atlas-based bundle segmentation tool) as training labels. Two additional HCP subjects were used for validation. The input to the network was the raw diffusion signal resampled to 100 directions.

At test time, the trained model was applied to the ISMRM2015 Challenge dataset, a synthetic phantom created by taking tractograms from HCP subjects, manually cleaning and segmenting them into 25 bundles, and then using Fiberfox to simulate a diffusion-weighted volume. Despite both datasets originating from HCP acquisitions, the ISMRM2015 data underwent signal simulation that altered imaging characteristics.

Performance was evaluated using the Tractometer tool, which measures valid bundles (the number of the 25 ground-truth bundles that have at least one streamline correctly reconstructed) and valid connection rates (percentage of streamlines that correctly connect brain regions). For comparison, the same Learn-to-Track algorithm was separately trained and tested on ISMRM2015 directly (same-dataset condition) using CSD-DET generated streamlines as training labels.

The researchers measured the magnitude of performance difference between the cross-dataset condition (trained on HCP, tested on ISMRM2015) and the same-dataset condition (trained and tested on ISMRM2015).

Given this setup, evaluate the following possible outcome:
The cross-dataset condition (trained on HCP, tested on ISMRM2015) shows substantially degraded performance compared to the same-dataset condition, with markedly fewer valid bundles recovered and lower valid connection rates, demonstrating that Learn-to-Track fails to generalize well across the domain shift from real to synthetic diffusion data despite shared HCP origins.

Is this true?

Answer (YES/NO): YES